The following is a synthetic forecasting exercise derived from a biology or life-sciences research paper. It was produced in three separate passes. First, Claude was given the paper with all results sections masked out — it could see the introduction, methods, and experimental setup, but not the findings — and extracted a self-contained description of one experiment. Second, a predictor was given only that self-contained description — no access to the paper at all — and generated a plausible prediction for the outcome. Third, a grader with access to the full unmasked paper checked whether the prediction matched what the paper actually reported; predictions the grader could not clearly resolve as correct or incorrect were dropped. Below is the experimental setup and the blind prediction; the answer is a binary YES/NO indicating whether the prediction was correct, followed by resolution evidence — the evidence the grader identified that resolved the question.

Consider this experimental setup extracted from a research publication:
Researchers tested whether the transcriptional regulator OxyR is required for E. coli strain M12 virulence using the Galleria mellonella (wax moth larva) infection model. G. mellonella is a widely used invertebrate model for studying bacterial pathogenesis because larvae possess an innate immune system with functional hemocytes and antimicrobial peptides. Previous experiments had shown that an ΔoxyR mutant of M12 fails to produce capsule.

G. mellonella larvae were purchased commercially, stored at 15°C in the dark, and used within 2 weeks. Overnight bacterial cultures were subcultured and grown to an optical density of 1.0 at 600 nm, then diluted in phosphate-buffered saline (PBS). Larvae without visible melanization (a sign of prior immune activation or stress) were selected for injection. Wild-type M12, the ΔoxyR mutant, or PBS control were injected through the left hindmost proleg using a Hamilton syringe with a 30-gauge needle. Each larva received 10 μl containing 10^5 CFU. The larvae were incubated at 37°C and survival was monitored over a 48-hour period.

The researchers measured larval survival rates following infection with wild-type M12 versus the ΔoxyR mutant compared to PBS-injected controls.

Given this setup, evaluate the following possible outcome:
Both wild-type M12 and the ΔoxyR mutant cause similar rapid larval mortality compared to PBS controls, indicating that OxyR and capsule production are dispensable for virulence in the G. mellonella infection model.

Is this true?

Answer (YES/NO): NO